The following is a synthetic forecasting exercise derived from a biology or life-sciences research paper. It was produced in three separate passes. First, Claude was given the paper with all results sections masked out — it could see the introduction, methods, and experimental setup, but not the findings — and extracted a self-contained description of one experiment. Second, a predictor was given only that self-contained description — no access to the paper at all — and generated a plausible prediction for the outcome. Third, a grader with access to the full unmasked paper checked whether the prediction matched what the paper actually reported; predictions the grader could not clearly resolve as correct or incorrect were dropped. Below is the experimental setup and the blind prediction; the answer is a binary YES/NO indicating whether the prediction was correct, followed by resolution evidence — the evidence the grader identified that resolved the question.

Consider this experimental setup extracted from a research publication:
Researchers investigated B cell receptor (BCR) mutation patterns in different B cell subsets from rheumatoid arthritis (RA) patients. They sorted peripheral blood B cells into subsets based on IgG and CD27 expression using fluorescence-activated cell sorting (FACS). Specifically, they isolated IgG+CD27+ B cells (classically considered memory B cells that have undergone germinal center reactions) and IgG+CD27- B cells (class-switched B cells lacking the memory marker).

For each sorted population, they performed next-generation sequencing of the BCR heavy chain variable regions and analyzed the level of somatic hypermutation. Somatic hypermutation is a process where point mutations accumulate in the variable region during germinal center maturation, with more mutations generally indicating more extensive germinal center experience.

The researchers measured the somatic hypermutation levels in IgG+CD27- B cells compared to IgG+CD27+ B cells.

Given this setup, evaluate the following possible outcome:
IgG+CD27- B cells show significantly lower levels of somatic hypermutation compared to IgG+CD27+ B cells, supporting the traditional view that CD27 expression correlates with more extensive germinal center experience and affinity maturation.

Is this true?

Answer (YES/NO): YES